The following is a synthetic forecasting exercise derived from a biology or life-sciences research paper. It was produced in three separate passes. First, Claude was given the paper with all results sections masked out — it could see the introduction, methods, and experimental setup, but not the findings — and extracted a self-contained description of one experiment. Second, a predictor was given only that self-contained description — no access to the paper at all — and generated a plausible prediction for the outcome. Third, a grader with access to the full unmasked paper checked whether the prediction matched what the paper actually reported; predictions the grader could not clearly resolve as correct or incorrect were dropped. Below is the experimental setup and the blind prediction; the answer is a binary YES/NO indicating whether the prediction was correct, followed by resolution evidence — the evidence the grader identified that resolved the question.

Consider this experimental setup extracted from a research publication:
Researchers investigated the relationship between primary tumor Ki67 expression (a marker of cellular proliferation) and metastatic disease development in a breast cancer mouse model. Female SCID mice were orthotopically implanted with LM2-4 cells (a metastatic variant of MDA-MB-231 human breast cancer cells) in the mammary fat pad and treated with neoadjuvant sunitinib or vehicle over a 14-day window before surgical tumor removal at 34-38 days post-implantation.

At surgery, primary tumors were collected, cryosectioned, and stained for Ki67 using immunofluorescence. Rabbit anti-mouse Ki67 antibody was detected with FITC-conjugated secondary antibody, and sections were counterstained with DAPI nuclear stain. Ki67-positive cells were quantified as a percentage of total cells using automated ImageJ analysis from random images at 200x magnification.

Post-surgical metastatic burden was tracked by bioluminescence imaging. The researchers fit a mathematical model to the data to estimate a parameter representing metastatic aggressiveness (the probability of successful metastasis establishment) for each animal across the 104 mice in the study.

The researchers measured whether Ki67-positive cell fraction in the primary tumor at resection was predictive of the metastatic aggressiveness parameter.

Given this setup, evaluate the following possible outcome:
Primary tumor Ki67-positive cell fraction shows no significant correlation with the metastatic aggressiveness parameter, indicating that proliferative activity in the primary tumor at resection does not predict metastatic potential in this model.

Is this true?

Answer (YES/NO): YES